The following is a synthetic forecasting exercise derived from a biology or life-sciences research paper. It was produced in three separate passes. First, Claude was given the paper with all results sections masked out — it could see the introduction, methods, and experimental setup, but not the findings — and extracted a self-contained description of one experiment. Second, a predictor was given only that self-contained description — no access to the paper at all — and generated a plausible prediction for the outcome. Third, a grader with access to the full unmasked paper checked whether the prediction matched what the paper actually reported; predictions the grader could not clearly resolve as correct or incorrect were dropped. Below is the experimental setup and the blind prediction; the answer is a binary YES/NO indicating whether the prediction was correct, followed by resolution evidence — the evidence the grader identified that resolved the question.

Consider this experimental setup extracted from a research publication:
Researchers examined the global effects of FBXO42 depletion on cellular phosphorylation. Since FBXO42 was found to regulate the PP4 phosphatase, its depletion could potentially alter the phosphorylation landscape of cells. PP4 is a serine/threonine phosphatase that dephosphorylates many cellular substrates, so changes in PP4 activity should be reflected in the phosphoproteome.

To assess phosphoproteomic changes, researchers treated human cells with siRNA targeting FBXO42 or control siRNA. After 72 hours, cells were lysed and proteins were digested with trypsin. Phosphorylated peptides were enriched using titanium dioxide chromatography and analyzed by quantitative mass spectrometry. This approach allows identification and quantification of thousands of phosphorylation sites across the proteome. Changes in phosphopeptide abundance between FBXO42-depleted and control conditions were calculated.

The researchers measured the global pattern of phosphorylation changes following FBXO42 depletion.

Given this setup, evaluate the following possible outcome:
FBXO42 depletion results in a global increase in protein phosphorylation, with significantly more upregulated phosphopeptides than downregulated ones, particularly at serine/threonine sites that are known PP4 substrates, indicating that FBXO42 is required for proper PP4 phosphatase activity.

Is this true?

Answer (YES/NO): NO